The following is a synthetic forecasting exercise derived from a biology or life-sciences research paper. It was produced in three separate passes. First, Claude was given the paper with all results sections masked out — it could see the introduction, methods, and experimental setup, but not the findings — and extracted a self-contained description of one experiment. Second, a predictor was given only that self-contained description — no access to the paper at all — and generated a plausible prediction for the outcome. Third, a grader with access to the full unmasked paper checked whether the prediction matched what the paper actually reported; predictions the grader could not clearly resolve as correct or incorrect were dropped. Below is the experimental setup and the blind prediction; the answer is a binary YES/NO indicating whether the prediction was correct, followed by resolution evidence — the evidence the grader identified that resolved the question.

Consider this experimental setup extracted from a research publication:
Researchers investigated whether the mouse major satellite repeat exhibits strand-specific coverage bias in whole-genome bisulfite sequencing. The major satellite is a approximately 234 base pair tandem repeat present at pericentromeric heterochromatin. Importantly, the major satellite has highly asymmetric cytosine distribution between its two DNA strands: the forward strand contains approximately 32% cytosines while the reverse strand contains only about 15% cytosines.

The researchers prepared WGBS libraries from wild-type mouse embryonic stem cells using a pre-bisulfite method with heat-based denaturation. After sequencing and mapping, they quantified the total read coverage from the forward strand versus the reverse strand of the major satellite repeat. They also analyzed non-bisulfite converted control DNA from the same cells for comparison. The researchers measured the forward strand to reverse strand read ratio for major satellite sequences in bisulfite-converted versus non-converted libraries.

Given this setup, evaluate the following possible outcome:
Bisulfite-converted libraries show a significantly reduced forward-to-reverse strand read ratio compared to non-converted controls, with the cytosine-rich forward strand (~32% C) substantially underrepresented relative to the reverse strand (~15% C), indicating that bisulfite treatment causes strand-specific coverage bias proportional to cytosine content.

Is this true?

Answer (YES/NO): YES